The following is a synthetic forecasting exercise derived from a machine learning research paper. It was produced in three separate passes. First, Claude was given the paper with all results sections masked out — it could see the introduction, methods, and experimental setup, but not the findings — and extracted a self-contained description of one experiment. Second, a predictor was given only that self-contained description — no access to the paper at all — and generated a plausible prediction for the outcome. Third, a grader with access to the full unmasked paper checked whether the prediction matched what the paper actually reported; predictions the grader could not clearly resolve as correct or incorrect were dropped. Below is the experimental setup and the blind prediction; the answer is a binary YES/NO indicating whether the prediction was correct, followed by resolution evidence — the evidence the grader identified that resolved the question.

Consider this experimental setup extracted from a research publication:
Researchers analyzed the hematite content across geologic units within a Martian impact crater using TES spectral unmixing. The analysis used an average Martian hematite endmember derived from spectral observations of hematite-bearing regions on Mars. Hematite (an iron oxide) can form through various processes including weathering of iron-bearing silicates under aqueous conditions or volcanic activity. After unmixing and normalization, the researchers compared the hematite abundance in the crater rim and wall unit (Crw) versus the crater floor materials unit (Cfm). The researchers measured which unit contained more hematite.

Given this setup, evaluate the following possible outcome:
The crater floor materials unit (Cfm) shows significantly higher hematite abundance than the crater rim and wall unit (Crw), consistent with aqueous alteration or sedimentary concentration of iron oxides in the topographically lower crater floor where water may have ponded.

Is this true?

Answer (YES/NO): NO